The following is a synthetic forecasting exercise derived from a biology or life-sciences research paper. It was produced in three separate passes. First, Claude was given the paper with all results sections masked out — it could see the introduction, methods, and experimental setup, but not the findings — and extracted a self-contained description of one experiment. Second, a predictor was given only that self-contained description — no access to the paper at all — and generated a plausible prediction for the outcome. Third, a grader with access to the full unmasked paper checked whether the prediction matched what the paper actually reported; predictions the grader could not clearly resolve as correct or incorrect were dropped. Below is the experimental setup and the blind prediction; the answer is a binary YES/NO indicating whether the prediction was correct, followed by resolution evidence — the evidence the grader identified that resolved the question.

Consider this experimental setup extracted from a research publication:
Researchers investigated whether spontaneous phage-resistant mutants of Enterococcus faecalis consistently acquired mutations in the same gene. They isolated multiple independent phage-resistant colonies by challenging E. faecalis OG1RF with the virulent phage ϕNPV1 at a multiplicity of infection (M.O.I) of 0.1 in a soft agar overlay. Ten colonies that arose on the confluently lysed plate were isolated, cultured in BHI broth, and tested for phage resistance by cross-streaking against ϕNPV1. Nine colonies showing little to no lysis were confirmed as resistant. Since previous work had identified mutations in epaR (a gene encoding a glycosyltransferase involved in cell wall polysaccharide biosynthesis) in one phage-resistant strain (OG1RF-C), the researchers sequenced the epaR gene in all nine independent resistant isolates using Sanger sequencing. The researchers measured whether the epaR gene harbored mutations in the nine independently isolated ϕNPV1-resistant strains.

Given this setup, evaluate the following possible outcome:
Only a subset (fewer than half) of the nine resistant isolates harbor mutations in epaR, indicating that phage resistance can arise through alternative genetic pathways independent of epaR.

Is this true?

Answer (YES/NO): NO